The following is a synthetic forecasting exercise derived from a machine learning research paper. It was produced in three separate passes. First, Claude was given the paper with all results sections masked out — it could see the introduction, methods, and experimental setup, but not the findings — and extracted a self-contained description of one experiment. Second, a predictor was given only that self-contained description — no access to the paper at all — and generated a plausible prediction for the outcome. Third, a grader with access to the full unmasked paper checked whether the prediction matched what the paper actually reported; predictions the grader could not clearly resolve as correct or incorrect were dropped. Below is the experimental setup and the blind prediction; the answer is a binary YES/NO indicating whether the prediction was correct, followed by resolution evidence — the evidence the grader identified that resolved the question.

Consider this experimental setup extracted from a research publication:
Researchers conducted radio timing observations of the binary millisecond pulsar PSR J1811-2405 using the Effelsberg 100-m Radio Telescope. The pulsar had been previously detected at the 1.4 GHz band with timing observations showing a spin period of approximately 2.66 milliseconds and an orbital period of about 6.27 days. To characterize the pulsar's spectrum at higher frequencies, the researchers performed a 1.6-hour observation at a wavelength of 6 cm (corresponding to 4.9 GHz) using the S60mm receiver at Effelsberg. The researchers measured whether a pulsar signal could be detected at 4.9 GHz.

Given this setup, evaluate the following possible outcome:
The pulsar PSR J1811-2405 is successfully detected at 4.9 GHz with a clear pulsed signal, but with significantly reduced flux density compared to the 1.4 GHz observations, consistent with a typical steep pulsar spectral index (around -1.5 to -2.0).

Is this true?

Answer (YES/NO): NO